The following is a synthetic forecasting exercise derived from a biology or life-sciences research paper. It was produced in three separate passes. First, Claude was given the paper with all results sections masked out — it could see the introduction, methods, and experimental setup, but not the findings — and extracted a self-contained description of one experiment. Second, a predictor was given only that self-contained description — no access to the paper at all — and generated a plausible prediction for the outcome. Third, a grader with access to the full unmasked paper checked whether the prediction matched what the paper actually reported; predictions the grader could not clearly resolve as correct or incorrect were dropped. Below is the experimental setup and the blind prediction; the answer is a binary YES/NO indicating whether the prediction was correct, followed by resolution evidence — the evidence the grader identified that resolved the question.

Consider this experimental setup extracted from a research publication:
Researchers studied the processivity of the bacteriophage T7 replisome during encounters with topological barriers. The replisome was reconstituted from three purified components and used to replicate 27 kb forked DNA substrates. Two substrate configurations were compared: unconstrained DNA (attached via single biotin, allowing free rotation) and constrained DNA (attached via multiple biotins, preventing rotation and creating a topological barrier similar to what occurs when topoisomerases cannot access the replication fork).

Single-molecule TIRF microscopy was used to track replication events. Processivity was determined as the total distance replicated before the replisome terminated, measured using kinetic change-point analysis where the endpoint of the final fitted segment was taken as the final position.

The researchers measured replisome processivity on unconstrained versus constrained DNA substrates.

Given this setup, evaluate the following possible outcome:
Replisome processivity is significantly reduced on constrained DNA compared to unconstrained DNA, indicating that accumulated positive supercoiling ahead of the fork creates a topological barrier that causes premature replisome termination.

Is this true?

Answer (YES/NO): NO